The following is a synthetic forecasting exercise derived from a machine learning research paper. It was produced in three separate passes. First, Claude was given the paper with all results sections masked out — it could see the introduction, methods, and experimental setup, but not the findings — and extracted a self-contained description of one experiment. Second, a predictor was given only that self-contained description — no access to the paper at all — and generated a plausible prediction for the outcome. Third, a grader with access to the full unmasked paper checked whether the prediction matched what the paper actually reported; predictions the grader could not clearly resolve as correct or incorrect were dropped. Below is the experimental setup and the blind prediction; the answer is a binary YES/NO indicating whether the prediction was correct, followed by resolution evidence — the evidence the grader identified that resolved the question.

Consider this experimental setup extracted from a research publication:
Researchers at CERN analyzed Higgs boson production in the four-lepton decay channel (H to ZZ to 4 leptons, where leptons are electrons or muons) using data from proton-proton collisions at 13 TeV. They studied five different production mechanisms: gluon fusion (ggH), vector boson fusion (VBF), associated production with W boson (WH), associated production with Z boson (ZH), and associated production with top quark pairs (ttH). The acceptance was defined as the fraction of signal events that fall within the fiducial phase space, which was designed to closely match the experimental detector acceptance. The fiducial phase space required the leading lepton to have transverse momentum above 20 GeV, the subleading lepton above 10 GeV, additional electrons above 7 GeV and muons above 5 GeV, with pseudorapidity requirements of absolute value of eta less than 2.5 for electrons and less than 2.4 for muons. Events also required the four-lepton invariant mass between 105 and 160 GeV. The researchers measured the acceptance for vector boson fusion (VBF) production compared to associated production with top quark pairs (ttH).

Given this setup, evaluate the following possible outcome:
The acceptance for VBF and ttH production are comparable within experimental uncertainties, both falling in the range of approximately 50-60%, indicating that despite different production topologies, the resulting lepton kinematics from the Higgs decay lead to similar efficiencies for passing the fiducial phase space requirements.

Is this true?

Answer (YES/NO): NO